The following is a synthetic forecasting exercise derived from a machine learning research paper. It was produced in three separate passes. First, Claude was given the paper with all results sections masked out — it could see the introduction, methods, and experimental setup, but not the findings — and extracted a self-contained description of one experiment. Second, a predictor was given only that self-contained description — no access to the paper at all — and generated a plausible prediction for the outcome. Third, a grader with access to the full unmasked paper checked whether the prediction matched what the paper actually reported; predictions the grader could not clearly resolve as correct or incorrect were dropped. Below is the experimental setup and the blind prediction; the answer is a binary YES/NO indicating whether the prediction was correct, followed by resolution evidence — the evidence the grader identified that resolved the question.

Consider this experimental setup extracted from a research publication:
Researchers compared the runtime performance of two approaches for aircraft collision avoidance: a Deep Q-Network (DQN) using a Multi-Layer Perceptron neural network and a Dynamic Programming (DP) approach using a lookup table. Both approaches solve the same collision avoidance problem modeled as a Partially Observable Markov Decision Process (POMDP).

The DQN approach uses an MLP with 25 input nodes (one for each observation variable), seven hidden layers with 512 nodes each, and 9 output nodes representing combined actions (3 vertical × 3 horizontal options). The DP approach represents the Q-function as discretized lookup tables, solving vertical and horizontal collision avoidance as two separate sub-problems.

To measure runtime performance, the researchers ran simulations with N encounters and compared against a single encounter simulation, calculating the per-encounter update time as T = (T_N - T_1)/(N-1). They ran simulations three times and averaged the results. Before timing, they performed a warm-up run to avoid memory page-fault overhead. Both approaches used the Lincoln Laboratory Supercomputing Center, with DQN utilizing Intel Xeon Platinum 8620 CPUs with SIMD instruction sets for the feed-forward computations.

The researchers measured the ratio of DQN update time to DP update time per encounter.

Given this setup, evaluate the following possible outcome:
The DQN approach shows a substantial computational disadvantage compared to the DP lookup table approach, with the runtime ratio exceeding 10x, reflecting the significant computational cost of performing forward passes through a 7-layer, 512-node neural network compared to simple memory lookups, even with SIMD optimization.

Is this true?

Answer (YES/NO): YES